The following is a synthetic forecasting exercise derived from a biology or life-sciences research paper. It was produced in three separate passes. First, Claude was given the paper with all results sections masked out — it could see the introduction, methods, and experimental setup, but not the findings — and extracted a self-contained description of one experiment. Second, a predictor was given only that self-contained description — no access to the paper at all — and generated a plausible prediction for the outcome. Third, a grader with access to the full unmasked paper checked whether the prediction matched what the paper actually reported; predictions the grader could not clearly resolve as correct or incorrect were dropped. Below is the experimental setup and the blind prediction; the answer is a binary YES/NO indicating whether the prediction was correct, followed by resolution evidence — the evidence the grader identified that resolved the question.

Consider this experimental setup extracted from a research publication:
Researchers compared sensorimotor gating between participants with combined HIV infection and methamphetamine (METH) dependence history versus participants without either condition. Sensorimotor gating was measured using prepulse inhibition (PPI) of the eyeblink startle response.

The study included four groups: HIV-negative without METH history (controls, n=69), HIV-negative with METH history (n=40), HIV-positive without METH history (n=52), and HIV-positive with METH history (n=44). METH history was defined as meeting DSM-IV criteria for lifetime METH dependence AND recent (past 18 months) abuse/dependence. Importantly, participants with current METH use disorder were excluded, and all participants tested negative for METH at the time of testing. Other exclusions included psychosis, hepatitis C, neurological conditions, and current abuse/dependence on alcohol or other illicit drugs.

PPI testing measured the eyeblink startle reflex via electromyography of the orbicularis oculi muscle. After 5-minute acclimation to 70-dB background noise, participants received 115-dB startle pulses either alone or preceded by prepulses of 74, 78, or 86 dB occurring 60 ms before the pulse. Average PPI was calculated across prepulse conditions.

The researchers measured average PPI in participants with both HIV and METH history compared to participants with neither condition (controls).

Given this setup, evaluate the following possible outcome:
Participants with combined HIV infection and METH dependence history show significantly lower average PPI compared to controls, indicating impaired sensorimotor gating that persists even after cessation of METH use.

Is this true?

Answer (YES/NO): YES